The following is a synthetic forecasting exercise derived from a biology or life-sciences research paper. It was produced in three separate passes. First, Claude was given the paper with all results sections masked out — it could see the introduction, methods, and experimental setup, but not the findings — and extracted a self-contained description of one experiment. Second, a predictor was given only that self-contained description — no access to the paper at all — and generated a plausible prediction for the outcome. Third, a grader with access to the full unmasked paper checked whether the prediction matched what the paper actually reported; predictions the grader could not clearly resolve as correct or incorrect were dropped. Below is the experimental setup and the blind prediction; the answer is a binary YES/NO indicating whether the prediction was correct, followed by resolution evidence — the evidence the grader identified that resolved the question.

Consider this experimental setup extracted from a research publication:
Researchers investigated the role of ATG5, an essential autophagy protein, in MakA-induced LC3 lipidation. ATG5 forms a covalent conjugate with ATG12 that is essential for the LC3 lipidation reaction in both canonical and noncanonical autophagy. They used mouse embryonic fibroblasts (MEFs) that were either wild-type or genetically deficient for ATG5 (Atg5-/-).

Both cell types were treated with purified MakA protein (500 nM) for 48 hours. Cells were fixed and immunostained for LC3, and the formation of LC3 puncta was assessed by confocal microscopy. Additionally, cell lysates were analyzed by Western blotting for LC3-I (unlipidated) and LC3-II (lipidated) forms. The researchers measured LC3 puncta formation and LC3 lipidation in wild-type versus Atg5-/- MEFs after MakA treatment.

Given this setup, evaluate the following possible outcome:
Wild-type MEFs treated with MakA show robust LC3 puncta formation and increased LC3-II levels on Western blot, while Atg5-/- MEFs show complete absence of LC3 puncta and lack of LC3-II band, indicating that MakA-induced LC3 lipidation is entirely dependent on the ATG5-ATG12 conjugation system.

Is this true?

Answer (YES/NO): YES